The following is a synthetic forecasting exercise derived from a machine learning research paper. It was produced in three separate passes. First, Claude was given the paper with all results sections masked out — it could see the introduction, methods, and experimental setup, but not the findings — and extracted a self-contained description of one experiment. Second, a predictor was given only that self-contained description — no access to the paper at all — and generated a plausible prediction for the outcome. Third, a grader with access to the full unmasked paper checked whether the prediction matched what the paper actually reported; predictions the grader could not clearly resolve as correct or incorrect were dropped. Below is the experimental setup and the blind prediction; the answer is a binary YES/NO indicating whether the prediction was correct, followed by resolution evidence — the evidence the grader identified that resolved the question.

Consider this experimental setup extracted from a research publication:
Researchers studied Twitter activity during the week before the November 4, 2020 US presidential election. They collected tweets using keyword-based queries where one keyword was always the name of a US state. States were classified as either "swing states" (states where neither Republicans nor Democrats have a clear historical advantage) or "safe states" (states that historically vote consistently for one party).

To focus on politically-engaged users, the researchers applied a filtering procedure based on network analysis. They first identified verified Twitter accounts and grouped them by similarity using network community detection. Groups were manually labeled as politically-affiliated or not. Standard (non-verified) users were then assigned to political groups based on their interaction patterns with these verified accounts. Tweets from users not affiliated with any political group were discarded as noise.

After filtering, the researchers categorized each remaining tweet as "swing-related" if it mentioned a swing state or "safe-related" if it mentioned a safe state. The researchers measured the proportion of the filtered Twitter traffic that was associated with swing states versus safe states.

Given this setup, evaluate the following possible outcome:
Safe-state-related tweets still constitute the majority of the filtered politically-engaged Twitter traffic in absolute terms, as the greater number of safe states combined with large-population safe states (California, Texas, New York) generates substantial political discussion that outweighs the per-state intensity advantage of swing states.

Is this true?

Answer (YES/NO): NO